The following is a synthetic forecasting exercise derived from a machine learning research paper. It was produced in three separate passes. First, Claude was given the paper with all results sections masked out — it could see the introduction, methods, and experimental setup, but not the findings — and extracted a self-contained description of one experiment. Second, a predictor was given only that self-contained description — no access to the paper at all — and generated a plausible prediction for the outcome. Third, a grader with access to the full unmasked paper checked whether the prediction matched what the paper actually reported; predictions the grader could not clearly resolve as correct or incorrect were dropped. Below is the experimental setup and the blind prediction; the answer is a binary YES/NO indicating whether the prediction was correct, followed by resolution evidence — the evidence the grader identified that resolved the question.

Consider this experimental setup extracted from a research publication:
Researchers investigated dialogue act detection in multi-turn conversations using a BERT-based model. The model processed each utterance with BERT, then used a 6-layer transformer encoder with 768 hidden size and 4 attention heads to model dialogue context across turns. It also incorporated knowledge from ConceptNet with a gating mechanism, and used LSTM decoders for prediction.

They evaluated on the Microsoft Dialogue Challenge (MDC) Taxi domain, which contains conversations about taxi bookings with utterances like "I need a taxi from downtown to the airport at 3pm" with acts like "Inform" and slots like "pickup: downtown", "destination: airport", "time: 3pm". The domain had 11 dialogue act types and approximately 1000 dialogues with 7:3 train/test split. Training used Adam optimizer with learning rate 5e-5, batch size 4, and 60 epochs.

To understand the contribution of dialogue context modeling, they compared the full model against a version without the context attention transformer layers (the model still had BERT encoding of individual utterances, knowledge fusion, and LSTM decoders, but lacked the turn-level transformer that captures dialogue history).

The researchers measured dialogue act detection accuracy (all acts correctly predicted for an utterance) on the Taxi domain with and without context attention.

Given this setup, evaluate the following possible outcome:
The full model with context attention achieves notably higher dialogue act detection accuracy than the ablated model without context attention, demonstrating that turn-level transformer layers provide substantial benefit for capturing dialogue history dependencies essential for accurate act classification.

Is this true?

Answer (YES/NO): NO